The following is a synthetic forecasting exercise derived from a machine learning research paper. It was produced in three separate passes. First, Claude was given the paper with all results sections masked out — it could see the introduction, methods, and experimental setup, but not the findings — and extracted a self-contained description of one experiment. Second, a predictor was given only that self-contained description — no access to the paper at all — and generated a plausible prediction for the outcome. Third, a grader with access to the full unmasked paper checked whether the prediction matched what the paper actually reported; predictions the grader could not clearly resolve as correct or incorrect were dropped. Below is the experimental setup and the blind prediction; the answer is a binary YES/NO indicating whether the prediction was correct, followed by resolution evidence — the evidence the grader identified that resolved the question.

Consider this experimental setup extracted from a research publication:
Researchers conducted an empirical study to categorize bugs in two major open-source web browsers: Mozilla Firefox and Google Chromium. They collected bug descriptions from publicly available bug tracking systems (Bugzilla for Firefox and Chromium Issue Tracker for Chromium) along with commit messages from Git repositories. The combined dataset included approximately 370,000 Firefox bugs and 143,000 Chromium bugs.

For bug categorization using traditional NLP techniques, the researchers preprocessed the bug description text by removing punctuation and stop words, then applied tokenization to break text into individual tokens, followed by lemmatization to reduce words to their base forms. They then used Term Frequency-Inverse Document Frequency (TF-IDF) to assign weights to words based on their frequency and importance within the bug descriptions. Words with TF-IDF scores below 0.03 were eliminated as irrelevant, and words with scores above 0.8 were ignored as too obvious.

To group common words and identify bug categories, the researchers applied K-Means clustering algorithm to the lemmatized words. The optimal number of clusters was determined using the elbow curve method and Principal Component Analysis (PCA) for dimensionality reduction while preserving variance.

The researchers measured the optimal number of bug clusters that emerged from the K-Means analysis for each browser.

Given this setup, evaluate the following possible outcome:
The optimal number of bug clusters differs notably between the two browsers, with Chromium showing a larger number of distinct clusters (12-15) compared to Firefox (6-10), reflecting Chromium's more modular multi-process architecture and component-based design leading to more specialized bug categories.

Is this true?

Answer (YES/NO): NO